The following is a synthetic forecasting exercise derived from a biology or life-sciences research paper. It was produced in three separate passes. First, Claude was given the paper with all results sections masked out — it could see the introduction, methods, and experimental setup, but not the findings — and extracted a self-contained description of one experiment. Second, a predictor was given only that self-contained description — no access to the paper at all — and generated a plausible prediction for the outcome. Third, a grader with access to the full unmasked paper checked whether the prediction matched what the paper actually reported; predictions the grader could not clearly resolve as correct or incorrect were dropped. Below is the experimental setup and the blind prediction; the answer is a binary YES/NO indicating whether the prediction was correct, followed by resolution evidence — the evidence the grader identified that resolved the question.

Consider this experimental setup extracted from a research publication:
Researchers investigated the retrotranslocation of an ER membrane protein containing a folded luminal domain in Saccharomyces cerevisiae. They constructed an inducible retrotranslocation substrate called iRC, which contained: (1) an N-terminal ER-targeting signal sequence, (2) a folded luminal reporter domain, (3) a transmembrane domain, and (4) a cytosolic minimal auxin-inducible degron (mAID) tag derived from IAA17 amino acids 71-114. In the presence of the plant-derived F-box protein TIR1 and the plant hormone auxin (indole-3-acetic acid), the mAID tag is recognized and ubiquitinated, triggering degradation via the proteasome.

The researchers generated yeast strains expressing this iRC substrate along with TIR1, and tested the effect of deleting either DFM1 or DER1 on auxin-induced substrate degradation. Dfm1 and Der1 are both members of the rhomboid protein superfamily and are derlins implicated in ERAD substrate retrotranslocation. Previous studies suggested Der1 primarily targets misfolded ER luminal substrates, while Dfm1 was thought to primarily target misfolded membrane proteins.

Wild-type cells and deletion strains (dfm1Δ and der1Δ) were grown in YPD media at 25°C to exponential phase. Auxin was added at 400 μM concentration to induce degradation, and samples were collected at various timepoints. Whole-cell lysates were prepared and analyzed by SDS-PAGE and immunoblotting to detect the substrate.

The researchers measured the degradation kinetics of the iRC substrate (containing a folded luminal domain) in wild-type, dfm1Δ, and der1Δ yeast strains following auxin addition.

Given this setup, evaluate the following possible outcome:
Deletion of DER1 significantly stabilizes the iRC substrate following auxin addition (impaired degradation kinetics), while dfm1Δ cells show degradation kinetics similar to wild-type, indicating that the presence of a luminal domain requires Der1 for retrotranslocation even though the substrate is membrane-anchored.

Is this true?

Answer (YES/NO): NO